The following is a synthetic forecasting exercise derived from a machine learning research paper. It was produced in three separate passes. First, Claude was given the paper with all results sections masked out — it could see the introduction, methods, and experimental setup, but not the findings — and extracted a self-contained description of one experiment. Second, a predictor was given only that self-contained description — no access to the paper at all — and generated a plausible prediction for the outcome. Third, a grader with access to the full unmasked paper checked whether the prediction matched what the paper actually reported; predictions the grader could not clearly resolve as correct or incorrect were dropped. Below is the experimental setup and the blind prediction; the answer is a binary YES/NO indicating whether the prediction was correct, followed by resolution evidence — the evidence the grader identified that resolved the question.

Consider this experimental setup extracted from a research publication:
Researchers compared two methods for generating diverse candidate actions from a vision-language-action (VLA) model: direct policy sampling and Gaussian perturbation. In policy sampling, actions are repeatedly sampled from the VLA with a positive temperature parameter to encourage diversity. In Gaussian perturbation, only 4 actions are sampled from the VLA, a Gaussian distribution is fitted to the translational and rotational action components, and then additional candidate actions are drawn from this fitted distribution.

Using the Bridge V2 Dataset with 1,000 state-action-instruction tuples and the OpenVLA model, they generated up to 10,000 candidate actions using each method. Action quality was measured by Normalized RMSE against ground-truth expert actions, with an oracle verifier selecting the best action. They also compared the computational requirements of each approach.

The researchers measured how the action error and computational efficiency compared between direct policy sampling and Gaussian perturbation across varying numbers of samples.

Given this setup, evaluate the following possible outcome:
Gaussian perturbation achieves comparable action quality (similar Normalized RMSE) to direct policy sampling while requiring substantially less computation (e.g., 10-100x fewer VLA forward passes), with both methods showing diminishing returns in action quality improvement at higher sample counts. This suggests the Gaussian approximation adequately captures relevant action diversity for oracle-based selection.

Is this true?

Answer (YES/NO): YES